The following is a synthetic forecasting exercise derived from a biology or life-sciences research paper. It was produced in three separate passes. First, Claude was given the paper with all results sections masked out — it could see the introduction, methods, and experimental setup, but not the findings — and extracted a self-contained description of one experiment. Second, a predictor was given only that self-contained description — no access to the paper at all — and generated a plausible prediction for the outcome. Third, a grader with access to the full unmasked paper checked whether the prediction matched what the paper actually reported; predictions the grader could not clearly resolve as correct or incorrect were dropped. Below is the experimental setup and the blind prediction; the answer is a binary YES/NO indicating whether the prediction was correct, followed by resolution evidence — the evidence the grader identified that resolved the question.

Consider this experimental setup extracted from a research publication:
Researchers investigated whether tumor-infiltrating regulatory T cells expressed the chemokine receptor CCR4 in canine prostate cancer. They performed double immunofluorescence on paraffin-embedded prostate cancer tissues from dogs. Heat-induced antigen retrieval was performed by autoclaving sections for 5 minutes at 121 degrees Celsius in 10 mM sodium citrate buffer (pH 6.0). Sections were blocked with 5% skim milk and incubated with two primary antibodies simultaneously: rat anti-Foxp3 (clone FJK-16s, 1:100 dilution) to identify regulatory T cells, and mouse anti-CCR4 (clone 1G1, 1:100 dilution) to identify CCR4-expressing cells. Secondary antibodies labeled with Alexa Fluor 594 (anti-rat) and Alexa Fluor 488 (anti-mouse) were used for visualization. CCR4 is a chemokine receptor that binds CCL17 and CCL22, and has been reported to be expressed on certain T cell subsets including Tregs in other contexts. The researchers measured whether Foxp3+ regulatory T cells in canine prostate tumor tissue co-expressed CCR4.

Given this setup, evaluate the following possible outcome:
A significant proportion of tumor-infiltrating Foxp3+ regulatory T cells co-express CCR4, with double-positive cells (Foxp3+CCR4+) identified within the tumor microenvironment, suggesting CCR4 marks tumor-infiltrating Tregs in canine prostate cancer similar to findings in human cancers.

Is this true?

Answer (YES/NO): YES